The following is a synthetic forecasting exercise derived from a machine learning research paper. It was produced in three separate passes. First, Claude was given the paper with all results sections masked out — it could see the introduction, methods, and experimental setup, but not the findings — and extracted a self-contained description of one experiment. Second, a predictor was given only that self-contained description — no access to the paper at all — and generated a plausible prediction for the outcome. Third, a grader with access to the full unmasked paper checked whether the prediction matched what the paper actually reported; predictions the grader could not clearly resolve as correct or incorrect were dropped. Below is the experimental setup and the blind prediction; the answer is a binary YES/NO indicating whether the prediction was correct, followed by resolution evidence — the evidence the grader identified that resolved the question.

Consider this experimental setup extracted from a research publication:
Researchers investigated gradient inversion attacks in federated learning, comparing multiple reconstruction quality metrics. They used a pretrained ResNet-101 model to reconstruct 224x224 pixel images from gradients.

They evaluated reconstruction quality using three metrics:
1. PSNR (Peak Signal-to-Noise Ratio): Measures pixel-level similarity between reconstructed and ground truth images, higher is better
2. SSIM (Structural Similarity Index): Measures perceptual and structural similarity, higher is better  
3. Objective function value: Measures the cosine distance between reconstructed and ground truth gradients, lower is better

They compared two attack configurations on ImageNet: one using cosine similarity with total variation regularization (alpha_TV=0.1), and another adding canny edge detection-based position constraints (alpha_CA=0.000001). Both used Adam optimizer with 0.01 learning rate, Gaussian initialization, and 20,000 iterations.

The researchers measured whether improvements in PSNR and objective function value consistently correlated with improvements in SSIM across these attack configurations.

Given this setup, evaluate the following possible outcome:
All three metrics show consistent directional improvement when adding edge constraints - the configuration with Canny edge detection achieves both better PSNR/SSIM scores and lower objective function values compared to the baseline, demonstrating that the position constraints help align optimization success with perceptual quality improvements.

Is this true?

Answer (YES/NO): NO